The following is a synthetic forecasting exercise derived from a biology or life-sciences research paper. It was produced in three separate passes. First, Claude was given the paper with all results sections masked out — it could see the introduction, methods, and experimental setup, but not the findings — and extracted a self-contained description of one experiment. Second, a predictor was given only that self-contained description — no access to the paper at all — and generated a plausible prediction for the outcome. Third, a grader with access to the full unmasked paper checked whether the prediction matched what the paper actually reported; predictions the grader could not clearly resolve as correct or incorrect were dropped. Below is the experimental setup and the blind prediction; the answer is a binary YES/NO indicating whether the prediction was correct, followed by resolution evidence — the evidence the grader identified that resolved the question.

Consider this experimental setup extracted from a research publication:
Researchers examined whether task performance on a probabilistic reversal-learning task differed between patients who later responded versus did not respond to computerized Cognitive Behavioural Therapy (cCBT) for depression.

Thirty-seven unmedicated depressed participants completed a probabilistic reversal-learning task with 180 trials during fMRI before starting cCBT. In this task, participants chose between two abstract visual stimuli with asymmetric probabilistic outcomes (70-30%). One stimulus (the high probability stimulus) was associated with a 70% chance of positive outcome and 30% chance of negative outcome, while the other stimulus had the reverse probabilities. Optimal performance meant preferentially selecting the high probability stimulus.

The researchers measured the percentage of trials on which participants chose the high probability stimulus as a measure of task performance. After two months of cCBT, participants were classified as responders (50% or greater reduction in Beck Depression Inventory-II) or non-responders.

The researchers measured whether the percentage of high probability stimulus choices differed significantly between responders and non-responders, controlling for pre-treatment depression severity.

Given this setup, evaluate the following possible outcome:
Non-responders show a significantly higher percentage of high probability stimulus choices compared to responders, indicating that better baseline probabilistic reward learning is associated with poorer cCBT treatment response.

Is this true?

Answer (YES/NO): NO